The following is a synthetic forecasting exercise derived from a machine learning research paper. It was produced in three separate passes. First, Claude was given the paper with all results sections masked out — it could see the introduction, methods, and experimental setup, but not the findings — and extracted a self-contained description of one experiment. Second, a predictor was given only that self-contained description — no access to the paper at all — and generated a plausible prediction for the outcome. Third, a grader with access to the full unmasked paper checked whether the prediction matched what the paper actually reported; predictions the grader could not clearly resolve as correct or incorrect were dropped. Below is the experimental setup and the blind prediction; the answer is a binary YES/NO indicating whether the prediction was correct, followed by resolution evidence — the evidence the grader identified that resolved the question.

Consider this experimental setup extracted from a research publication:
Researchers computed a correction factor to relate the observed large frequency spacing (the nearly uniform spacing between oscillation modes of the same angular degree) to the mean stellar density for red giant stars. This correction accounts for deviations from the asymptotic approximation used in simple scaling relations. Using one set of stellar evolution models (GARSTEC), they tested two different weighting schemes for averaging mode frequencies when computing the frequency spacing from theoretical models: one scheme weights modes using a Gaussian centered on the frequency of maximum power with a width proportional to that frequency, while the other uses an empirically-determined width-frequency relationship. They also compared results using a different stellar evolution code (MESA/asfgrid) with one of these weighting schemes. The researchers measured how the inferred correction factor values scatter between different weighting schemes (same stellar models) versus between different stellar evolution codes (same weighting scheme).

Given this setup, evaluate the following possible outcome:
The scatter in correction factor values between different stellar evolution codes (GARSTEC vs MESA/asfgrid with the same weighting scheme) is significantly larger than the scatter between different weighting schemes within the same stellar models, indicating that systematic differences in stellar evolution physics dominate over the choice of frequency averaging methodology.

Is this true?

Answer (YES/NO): YES